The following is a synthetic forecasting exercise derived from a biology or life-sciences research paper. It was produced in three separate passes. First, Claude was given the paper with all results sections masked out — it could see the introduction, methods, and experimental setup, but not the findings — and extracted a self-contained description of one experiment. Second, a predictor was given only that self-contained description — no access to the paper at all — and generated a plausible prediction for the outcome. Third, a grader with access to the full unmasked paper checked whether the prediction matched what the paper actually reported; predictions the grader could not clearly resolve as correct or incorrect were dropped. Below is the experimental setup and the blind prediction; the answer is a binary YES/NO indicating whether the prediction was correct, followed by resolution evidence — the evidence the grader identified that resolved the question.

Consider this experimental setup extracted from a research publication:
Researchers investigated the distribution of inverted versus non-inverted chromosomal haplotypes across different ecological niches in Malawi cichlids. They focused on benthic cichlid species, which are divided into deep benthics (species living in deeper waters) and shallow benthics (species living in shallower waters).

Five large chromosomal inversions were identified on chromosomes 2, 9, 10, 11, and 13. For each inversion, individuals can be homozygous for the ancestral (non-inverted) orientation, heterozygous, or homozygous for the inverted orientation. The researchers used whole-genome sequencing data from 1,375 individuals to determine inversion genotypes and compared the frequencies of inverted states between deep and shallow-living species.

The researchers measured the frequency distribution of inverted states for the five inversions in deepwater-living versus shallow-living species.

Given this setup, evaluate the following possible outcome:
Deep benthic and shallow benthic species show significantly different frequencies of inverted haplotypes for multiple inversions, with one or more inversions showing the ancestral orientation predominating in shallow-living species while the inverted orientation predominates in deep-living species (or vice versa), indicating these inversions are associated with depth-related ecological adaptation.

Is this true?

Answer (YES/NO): YES